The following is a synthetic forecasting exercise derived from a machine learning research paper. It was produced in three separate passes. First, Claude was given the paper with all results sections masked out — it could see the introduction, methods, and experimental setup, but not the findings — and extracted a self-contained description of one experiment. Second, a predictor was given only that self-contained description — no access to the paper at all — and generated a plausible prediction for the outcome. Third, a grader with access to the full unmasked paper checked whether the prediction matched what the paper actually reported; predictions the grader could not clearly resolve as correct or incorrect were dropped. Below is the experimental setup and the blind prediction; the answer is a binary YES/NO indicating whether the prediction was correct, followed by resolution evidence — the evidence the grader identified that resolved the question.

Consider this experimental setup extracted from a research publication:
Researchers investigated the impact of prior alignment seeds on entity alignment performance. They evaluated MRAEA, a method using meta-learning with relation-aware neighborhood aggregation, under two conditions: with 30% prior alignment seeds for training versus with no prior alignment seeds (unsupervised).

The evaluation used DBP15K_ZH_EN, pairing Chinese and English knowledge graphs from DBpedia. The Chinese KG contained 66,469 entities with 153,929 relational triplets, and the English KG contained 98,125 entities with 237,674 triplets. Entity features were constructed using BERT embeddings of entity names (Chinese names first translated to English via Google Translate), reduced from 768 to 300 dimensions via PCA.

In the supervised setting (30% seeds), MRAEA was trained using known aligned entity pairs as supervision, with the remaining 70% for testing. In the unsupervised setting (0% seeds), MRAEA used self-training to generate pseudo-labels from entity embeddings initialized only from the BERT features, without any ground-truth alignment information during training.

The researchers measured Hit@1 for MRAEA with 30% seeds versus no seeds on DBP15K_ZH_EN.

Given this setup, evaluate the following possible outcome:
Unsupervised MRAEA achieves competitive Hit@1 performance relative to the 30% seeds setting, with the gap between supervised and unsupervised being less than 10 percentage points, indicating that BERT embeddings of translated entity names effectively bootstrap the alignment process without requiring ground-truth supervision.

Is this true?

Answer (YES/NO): YES